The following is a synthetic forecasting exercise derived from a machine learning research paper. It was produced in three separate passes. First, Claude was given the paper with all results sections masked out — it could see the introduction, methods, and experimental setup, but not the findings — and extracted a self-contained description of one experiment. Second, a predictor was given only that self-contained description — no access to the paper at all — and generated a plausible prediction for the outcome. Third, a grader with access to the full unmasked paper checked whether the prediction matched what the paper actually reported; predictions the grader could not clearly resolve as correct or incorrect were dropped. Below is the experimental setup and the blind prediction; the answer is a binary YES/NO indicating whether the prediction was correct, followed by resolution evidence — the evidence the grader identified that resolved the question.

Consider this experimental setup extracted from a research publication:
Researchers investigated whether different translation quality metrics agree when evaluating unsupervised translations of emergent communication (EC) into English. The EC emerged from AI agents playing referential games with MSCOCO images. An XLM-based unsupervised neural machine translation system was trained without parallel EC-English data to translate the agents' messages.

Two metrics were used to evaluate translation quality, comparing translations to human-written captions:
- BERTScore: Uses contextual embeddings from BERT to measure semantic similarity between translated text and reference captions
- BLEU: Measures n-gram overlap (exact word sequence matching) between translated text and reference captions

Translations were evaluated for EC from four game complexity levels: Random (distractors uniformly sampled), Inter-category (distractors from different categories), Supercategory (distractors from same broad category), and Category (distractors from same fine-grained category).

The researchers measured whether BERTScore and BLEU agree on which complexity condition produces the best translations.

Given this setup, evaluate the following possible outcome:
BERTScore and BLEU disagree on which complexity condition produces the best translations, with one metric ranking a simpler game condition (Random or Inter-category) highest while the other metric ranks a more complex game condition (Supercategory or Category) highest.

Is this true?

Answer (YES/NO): YES